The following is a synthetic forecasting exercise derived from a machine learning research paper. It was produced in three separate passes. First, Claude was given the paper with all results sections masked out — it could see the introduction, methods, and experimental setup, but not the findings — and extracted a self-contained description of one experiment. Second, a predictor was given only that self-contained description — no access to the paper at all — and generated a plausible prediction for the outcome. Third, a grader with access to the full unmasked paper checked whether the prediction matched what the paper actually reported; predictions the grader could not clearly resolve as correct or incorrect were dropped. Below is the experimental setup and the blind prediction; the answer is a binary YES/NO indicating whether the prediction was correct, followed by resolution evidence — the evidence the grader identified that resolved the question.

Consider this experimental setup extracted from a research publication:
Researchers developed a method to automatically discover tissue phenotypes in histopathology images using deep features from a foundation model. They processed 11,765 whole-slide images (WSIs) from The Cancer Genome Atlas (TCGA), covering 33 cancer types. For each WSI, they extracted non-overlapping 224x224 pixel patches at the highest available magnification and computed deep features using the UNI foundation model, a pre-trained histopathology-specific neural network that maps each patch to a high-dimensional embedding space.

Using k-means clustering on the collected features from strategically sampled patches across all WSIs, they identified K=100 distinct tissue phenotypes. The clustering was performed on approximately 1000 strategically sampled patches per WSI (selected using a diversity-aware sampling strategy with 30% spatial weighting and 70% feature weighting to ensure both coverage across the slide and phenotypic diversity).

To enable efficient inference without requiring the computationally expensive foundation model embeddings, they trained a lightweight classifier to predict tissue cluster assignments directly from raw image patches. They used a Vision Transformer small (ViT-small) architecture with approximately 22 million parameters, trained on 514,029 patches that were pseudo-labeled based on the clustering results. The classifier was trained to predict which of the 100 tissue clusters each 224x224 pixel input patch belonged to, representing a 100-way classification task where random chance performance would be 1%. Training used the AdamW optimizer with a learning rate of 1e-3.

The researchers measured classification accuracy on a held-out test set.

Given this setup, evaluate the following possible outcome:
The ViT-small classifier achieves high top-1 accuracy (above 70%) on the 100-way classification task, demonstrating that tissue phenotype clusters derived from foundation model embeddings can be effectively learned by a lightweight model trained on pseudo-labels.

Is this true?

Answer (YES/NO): NO